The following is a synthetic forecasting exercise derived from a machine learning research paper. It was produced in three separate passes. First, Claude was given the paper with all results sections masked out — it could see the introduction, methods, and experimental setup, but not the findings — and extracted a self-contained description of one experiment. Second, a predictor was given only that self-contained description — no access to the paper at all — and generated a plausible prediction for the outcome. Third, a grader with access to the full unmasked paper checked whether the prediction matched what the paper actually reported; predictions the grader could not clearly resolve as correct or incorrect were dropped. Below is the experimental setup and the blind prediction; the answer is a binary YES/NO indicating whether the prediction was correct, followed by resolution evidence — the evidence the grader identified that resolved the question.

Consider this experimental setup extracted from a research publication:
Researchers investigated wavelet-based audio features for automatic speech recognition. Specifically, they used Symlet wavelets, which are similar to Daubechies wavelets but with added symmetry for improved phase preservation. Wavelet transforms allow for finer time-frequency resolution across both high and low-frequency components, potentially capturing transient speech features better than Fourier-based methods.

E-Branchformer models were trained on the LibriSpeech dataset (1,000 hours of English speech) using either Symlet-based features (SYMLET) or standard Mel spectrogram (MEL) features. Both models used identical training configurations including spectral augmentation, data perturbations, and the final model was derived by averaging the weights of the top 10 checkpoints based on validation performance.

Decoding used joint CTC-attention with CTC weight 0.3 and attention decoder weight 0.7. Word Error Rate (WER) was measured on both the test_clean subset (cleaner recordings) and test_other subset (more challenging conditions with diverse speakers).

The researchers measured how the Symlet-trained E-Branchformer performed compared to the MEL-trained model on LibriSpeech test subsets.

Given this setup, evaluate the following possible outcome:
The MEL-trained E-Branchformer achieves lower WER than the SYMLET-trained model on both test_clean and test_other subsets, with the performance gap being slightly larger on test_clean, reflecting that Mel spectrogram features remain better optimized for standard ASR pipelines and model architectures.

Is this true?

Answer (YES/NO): NO